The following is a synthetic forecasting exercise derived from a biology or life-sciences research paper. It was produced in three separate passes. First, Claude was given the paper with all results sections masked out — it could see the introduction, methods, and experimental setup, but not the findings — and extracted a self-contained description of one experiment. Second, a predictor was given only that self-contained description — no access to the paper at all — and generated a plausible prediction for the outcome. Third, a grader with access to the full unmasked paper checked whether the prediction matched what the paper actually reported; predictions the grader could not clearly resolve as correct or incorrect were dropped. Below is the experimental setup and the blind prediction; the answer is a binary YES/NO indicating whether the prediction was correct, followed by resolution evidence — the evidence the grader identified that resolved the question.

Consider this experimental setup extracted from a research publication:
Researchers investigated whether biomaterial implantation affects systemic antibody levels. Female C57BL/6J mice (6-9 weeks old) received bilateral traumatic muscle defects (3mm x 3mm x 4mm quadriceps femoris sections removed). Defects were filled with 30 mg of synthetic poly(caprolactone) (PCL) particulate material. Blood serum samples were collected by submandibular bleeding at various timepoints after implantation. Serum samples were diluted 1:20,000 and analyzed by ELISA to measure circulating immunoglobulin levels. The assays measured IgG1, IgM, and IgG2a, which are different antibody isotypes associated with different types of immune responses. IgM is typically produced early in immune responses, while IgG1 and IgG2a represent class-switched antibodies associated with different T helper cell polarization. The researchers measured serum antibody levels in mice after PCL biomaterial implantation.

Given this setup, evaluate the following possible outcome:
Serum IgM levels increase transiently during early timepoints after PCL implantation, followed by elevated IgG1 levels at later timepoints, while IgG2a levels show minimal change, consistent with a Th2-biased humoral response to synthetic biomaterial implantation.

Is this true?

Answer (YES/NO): NO